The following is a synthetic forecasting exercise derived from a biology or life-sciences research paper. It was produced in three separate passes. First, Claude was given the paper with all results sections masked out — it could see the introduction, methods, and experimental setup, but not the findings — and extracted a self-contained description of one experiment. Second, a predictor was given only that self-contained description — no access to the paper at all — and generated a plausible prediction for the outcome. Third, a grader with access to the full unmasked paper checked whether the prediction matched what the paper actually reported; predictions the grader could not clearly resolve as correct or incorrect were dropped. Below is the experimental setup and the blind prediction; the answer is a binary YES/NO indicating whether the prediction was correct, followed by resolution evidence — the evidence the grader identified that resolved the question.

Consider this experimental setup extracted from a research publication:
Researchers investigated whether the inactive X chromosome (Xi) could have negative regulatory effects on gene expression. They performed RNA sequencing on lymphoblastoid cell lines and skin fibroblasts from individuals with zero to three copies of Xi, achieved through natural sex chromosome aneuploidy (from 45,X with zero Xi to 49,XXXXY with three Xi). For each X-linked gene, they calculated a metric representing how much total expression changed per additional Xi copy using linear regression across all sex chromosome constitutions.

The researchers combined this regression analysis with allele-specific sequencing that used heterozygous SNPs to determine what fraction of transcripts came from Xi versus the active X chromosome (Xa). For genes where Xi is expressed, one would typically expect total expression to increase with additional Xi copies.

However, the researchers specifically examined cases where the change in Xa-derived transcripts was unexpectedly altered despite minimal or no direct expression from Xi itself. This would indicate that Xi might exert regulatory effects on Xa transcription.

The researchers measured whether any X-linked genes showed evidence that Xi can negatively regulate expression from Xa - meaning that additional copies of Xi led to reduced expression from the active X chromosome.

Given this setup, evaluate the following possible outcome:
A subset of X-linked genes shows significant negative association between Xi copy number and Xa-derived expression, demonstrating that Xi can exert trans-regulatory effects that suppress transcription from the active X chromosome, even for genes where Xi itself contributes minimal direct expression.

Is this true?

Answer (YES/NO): NO